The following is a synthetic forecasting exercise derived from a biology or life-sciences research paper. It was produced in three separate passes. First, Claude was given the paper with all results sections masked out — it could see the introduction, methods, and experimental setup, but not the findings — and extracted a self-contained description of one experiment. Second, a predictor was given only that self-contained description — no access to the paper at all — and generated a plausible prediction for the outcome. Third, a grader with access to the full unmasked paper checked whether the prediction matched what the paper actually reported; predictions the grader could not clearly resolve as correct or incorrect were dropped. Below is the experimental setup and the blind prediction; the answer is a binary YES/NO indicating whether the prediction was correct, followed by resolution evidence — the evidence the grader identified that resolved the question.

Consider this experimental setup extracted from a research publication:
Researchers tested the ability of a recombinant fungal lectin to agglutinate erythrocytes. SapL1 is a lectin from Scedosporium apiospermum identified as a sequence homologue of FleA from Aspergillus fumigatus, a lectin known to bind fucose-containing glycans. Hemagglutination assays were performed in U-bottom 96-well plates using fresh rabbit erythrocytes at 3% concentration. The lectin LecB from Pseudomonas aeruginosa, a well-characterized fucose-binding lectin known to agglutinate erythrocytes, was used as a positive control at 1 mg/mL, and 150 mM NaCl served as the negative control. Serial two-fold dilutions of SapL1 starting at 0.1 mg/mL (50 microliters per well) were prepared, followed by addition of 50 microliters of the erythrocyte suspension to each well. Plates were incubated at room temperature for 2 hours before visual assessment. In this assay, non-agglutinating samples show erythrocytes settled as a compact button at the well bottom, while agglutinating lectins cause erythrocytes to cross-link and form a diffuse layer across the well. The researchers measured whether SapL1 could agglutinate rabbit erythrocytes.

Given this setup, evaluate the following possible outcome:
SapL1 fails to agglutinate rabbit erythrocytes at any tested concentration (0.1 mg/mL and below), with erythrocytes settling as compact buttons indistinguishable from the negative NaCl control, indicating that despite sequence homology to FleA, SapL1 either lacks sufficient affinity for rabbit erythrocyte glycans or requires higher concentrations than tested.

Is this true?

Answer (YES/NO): NO